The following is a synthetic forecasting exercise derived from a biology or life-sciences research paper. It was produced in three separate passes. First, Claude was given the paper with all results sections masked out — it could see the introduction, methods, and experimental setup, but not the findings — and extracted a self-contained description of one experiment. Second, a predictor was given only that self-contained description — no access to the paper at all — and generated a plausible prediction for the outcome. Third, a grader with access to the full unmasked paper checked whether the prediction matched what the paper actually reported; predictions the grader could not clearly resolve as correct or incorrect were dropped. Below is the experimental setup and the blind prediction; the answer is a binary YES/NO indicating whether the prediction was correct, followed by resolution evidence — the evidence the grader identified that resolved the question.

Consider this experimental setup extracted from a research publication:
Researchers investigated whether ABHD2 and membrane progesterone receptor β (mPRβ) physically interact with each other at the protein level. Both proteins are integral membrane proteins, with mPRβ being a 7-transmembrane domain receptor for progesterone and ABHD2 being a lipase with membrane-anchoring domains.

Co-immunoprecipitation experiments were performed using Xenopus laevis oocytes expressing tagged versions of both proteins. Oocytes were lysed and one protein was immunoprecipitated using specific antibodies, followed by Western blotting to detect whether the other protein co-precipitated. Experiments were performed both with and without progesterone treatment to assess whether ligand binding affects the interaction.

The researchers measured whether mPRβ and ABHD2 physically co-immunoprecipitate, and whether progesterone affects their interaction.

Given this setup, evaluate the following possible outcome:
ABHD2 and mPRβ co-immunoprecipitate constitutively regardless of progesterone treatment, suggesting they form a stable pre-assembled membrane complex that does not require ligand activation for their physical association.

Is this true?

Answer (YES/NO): NO